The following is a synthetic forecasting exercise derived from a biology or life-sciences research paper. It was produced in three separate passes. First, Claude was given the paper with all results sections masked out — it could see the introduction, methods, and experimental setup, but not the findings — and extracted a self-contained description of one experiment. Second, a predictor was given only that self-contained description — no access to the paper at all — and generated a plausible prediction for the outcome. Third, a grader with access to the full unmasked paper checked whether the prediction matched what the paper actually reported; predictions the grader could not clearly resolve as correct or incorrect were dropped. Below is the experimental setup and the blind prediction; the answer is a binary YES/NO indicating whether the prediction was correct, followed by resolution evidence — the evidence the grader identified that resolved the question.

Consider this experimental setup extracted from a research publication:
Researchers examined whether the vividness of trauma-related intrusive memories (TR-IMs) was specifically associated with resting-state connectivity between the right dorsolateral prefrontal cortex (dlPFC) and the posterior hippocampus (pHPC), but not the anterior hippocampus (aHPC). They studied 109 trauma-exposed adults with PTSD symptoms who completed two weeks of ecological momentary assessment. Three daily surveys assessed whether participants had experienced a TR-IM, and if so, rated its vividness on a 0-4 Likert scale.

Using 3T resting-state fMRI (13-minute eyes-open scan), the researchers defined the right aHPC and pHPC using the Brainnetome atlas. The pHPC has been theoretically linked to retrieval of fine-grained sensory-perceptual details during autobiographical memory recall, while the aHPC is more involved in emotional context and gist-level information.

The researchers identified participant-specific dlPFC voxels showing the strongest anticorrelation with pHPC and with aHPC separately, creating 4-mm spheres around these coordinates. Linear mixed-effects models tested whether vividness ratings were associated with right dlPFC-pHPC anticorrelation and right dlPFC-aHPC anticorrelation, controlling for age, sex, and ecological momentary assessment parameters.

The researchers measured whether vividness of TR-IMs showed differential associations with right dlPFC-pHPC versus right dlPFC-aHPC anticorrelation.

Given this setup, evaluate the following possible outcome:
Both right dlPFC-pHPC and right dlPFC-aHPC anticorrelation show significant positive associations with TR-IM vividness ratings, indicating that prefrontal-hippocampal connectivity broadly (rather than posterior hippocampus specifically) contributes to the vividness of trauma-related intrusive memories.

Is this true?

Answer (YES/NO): NO